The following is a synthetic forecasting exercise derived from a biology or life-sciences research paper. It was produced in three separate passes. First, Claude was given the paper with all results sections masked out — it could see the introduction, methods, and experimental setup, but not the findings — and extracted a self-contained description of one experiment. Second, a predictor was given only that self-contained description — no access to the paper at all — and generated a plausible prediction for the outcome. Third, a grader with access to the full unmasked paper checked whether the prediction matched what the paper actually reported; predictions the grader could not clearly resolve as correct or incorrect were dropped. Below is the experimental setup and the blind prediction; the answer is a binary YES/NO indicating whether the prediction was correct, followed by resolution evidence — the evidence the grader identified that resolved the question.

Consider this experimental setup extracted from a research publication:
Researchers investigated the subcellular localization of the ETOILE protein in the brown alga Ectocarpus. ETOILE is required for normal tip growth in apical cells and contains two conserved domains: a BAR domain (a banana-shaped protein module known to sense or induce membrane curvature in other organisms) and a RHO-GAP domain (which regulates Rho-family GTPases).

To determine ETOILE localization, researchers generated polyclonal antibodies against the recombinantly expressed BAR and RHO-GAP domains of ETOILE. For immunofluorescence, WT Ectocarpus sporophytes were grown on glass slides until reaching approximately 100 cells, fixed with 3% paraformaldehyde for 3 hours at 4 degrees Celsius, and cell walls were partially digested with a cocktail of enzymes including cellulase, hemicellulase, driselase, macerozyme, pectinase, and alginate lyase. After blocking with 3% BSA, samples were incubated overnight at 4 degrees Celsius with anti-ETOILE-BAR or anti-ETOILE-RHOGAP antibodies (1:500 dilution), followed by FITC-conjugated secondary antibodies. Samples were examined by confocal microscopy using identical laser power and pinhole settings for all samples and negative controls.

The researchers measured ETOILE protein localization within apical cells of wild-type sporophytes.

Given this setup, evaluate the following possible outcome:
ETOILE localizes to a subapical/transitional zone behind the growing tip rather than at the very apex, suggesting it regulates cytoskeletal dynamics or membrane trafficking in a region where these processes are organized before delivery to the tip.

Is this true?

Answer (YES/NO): NO